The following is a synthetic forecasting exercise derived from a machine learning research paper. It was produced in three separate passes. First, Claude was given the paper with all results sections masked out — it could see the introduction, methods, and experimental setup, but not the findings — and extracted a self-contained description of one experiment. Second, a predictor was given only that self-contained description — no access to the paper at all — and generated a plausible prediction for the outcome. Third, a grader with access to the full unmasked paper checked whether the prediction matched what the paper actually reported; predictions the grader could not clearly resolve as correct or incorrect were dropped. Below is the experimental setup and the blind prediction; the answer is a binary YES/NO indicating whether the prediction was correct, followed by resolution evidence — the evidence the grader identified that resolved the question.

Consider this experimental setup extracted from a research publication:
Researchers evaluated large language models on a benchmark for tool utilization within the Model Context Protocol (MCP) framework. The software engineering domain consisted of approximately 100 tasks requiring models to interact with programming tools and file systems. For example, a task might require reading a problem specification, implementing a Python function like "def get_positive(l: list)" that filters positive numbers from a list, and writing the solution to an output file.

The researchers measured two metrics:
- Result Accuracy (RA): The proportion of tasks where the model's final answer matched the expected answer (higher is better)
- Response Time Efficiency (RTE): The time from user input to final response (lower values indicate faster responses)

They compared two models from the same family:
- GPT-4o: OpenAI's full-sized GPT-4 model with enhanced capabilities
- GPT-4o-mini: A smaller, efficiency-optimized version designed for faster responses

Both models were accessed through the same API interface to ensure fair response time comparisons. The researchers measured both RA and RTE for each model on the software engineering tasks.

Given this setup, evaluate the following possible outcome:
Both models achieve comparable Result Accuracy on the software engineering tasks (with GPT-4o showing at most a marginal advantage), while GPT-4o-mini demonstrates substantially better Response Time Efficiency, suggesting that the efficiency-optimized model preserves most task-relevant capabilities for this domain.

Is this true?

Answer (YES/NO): NO